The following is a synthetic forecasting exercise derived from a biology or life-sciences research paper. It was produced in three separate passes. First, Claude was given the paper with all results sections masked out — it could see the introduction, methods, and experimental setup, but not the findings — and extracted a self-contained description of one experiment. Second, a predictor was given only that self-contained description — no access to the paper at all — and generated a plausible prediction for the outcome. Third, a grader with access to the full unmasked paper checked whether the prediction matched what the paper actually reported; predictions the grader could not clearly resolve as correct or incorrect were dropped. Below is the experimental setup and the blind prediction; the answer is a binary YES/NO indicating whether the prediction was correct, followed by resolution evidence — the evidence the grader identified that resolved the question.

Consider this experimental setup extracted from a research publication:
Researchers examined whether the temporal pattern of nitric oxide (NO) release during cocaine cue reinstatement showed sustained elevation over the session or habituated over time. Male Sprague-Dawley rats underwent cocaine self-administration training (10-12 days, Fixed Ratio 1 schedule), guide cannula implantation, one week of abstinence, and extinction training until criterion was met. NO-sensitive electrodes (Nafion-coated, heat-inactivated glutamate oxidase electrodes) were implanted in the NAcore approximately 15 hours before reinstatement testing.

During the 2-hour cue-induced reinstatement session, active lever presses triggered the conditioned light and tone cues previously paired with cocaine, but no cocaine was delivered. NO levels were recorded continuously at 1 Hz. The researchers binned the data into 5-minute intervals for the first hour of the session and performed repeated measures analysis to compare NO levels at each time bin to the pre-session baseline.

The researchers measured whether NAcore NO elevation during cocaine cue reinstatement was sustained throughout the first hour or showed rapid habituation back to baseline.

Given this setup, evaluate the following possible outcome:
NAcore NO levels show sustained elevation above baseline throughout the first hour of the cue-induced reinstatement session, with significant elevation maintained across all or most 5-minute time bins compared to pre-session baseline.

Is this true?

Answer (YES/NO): YES